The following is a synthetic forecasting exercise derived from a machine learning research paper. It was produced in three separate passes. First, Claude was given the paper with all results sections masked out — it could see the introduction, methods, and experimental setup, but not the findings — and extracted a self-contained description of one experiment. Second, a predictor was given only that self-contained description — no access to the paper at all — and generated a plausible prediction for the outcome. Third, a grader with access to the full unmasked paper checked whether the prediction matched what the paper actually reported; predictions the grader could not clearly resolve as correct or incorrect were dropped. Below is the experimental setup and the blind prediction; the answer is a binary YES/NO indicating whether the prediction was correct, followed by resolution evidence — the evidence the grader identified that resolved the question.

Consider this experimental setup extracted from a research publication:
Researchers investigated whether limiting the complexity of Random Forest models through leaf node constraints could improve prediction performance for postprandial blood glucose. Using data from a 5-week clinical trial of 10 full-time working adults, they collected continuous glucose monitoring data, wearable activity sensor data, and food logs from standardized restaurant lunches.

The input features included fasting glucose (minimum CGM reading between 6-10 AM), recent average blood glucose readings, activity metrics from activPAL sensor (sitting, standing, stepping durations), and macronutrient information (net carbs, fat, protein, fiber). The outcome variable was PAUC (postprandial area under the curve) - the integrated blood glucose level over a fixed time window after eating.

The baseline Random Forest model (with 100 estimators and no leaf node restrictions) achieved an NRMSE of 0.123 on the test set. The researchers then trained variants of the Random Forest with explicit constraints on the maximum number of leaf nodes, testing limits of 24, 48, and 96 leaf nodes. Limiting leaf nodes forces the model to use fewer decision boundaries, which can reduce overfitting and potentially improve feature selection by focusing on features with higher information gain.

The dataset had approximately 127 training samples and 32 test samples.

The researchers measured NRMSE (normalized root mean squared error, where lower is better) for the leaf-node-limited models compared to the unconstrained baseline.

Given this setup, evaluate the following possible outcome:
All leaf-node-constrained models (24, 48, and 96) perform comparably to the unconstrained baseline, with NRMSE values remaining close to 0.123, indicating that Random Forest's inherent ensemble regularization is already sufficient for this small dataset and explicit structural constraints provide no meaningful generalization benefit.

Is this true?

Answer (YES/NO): NO